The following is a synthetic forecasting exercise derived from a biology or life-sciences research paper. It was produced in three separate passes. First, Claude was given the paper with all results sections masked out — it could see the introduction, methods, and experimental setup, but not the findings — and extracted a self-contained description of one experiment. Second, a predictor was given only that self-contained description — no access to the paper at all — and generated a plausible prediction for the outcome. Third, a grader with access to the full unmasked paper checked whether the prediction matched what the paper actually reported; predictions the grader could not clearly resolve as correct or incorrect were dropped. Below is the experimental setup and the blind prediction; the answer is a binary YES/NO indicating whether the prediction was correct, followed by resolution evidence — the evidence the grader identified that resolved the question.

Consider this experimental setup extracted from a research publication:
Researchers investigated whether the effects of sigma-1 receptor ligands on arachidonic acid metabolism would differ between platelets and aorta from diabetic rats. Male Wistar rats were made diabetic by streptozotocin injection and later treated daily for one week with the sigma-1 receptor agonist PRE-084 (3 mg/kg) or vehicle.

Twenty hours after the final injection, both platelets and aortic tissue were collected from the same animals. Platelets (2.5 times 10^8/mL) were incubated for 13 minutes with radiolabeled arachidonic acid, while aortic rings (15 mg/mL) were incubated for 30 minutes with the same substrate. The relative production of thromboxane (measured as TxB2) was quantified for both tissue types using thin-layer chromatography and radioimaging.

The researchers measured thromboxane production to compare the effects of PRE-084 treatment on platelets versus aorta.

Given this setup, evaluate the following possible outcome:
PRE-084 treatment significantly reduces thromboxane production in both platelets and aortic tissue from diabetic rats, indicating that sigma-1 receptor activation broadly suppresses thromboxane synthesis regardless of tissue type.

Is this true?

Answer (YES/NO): NO